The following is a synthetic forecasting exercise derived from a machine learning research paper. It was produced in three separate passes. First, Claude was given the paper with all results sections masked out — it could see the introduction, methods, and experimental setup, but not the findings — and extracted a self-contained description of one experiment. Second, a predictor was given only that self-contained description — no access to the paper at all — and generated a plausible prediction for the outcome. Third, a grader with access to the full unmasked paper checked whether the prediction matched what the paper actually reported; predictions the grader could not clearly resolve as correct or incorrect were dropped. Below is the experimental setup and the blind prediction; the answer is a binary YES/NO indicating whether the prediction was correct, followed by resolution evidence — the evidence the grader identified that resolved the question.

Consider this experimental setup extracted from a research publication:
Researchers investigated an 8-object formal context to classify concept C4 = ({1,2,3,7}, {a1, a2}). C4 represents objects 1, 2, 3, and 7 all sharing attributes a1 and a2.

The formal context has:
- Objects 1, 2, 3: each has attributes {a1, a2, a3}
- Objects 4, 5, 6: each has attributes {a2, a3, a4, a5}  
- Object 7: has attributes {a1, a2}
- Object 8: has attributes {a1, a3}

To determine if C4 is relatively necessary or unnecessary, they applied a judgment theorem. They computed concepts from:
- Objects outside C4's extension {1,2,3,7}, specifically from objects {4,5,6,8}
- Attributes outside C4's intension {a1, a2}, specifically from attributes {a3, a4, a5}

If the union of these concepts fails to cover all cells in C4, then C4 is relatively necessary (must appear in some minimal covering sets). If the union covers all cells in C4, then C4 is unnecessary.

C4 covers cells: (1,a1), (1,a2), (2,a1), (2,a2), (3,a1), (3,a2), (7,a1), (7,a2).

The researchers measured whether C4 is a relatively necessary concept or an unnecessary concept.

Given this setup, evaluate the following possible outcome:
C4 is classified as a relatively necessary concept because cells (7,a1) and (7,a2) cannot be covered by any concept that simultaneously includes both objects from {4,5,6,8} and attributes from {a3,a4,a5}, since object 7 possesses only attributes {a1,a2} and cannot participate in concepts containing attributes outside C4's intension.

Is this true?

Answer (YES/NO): YES